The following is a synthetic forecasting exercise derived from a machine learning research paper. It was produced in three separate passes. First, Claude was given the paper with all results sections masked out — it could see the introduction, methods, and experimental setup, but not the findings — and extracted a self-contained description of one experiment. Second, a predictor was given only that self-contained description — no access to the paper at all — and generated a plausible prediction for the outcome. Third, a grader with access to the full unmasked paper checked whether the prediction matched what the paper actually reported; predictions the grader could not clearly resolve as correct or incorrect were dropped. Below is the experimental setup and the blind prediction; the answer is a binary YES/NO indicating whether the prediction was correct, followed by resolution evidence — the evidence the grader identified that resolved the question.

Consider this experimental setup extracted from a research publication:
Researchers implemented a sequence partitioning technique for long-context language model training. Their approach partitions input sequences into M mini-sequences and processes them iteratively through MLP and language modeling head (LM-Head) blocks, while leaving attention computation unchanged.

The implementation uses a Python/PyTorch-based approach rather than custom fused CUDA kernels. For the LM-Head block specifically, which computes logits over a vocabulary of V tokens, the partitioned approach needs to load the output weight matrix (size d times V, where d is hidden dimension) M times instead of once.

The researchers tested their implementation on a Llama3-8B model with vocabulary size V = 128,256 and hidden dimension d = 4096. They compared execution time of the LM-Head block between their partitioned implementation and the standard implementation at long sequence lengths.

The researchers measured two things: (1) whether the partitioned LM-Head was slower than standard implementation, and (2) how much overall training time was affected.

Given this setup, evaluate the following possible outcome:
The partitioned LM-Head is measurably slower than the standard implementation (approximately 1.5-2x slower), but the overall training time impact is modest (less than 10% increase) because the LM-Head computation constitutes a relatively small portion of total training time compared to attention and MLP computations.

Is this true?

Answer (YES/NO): NO